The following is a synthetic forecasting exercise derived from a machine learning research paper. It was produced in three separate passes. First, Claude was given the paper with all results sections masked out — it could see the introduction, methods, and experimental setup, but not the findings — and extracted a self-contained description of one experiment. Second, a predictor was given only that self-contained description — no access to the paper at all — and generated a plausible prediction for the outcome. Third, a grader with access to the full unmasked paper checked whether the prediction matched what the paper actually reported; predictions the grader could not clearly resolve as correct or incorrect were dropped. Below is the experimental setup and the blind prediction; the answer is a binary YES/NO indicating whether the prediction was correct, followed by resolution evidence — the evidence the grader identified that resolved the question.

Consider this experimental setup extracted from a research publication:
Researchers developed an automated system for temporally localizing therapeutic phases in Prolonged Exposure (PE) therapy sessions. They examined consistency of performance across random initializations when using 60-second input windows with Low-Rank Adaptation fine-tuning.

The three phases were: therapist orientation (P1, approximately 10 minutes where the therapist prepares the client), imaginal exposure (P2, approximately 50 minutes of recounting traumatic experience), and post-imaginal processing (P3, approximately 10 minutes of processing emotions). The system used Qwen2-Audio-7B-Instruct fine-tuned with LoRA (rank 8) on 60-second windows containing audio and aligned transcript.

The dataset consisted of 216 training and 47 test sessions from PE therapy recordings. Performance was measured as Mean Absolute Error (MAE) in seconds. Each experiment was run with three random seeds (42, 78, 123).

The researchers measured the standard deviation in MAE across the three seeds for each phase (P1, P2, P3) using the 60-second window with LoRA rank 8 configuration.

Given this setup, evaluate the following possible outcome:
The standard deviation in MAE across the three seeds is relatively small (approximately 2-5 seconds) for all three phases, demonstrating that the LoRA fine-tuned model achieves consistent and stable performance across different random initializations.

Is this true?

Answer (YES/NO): NO